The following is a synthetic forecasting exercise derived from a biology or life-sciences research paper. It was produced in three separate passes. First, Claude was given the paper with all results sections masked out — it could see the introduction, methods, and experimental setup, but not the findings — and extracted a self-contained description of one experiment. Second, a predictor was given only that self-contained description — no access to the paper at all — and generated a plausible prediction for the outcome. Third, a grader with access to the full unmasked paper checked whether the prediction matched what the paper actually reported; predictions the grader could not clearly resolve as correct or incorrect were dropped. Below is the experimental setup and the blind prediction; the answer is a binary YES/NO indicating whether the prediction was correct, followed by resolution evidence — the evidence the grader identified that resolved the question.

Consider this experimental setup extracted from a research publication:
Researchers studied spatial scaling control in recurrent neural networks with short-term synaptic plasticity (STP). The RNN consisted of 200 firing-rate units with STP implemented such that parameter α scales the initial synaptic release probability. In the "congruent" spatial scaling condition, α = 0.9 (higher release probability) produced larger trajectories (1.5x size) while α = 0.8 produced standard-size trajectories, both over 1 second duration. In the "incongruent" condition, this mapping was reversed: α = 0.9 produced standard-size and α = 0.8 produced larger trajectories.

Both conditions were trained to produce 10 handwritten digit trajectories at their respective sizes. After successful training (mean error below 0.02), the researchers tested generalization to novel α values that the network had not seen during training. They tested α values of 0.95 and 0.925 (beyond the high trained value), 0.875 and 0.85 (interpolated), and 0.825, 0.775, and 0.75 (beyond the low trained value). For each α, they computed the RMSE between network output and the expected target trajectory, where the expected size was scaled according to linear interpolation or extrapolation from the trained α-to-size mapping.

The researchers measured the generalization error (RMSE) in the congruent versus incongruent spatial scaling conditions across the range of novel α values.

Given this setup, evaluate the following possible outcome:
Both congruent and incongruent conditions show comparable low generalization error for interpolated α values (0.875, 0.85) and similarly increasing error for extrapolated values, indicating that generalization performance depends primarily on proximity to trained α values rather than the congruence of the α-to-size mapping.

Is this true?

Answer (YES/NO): NO